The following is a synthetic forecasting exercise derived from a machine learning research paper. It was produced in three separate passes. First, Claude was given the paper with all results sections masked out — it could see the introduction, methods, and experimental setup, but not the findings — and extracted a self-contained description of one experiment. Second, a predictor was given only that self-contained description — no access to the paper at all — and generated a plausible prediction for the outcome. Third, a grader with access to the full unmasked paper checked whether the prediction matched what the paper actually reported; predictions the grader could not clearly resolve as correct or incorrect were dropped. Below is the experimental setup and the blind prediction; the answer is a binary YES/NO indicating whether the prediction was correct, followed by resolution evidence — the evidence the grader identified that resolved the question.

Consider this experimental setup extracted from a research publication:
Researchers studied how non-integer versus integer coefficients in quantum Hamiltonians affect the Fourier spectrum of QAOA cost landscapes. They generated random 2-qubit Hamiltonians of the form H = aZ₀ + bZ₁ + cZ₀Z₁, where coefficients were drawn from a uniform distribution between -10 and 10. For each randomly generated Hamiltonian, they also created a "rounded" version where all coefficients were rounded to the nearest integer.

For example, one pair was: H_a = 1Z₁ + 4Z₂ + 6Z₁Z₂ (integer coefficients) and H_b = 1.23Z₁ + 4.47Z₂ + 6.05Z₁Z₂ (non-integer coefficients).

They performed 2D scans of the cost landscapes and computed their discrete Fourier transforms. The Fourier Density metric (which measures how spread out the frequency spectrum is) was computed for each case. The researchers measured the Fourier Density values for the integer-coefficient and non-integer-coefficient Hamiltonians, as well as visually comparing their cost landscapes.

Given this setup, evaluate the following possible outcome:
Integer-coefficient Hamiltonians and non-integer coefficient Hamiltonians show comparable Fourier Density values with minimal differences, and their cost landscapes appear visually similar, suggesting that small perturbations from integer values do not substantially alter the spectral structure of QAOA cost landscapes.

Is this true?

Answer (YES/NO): NO